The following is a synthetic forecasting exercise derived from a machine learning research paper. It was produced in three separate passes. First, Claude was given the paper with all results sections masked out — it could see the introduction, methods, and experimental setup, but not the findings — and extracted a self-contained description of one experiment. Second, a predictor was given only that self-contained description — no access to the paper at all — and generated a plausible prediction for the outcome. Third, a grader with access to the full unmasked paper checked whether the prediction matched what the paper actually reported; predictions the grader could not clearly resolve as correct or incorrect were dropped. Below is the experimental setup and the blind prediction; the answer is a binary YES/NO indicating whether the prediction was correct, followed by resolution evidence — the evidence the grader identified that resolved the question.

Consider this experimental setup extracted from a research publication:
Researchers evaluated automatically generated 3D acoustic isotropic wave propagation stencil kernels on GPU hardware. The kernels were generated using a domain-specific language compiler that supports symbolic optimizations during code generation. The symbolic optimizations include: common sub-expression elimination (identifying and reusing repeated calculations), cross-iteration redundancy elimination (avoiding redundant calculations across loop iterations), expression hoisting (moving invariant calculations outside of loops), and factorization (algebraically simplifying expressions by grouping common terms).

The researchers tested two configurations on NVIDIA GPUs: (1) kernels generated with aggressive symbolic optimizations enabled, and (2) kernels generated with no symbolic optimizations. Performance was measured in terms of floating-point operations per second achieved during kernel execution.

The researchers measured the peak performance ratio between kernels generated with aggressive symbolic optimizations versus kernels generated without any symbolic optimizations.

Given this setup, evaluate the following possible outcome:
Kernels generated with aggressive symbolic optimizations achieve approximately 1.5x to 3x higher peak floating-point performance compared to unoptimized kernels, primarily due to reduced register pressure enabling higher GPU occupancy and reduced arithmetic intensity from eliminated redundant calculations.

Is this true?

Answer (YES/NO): YES